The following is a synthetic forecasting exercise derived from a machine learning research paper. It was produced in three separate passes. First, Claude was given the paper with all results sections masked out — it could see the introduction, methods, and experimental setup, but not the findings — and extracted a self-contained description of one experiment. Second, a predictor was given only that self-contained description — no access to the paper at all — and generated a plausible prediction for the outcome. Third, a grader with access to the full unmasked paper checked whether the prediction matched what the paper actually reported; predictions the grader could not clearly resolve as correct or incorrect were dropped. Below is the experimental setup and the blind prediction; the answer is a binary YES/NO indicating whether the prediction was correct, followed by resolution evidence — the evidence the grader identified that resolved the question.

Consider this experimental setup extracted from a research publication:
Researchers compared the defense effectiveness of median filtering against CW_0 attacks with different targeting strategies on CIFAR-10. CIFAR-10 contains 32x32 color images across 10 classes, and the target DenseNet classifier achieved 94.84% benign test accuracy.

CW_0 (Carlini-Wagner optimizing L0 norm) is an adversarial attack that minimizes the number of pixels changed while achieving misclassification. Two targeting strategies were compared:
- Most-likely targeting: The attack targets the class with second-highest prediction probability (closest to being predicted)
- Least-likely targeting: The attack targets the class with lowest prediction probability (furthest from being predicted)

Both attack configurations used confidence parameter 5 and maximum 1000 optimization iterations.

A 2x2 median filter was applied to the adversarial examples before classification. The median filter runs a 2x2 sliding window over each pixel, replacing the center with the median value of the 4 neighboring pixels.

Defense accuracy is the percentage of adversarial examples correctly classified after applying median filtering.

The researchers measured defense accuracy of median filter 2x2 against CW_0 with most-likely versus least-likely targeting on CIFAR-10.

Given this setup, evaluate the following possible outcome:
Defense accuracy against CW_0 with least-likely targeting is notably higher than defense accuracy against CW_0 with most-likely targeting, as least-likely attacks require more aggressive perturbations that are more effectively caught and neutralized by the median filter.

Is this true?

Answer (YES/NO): NO